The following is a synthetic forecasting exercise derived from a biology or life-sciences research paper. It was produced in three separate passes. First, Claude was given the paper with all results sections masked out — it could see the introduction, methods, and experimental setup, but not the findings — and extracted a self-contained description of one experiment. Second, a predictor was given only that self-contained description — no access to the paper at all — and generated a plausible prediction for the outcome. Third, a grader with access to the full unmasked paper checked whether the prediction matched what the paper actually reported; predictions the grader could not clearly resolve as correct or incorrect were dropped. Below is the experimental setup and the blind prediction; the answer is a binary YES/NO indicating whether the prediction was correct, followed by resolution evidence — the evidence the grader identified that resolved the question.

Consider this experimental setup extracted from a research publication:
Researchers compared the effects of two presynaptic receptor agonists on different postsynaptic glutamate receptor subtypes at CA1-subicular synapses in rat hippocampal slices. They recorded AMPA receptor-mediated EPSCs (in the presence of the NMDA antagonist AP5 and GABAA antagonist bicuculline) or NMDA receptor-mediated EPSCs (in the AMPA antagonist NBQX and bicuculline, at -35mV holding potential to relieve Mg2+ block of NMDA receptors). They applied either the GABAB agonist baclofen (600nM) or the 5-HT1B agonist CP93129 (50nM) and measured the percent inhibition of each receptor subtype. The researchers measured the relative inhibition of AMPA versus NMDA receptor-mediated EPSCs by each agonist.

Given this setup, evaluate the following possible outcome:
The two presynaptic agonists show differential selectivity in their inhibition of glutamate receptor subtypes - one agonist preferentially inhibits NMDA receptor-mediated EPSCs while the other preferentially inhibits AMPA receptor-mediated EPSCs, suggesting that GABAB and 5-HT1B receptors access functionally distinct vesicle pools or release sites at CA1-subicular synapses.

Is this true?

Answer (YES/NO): NO